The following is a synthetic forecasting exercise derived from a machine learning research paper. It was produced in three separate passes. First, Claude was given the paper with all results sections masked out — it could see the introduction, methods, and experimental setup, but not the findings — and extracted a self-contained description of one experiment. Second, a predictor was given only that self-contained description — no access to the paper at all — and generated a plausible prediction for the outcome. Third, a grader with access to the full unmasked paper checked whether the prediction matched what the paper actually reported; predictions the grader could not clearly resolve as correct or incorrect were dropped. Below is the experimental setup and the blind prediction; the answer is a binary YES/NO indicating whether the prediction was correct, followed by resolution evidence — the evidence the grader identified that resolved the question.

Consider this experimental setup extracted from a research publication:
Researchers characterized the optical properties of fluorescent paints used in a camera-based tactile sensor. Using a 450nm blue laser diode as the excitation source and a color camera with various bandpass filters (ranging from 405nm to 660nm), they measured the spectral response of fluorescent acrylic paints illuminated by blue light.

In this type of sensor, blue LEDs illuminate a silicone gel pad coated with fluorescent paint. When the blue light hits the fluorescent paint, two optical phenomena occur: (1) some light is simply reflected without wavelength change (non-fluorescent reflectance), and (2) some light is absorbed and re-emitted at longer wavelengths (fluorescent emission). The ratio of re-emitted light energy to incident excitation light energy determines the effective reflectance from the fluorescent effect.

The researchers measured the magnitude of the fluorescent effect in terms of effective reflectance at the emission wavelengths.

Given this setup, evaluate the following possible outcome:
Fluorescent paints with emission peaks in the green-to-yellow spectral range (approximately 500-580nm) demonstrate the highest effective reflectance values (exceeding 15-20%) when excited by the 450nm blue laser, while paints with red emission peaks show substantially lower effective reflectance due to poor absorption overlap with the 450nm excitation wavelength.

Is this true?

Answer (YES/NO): NO